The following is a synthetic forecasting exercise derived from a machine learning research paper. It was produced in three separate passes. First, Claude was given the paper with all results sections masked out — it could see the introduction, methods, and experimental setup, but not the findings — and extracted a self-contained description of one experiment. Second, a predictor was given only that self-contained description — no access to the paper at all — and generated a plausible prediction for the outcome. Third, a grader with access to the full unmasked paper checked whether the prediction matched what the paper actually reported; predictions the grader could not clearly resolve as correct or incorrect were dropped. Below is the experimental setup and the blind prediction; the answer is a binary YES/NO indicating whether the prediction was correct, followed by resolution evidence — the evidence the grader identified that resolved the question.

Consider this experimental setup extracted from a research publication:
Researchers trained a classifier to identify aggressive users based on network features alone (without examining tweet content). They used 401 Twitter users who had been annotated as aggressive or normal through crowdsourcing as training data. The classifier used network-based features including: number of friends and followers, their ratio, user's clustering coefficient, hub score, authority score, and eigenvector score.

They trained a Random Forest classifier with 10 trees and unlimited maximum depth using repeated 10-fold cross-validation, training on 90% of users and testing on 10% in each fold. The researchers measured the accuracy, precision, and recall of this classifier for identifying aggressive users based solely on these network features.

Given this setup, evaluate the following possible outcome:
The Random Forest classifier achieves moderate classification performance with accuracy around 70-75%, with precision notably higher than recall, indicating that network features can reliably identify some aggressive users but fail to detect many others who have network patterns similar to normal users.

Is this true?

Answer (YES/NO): NO